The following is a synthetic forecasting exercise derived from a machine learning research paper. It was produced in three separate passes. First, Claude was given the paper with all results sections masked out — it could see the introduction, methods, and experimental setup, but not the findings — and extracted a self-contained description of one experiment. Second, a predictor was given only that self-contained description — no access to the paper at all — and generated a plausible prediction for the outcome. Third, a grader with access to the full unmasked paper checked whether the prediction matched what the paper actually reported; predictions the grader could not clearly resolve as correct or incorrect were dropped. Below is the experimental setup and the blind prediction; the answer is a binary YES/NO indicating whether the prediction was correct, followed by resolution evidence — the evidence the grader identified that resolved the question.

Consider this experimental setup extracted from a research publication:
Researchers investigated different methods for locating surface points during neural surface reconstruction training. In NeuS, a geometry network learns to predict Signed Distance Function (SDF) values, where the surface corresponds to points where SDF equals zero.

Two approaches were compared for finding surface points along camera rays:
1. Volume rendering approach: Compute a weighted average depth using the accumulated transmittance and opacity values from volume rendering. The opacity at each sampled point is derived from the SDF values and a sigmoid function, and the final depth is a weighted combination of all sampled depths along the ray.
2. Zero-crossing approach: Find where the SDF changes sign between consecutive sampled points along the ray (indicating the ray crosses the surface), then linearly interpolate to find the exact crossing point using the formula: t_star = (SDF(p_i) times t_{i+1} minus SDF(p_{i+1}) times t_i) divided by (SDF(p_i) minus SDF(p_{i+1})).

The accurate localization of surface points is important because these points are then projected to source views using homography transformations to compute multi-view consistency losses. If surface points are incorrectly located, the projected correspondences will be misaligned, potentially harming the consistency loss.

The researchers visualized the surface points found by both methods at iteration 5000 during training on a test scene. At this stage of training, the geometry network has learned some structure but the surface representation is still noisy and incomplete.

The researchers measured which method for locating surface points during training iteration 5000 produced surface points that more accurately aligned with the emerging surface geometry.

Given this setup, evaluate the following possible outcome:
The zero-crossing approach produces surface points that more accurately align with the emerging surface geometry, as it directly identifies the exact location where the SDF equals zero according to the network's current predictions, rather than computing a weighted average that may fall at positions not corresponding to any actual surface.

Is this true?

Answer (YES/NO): YES